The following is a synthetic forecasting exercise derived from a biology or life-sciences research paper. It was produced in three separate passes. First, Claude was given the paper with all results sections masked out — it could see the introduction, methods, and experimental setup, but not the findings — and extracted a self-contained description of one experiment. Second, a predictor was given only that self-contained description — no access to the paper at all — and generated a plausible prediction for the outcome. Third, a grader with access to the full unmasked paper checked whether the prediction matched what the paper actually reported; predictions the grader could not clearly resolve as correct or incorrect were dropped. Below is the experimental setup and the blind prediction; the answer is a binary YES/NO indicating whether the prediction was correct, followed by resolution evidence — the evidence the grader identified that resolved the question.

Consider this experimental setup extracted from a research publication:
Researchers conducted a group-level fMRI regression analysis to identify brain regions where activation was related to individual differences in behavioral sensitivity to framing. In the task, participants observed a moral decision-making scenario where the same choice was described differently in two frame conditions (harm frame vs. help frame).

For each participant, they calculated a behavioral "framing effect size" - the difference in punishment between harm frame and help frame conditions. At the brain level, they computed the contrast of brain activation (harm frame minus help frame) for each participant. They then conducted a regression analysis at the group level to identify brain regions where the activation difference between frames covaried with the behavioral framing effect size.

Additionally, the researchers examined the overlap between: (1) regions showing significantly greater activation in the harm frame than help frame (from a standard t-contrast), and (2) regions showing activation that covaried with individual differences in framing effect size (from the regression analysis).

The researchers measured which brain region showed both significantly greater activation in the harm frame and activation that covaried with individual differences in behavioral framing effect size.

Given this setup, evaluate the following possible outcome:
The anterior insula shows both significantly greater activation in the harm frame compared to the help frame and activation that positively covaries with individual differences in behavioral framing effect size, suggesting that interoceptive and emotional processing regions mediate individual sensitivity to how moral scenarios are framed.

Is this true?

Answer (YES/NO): YES